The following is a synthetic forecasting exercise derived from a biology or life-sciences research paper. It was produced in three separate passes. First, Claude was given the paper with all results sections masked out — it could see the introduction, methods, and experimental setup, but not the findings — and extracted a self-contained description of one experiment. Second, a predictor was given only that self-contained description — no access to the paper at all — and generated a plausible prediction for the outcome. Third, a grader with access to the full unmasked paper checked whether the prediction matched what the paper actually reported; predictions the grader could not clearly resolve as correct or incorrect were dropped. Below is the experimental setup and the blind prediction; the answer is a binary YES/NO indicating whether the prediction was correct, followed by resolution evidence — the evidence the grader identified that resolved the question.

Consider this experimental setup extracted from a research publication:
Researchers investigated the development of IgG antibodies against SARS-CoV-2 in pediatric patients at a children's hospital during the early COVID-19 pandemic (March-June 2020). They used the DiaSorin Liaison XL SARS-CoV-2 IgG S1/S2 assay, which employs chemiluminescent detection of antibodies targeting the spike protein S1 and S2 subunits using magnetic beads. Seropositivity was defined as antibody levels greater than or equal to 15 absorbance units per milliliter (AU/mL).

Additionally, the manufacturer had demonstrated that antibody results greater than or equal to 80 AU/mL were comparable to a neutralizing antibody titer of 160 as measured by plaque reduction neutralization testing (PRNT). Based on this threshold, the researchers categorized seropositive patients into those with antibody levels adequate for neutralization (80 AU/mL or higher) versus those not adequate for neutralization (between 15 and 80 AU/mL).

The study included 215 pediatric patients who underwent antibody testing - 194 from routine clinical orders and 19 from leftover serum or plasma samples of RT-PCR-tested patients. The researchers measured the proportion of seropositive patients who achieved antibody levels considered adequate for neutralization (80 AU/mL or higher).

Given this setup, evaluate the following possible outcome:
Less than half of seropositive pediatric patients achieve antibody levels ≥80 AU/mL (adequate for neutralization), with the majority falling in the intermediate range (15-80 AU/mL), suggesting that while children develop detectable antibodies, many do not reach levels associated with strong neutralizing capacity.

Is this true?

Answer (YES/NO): NO